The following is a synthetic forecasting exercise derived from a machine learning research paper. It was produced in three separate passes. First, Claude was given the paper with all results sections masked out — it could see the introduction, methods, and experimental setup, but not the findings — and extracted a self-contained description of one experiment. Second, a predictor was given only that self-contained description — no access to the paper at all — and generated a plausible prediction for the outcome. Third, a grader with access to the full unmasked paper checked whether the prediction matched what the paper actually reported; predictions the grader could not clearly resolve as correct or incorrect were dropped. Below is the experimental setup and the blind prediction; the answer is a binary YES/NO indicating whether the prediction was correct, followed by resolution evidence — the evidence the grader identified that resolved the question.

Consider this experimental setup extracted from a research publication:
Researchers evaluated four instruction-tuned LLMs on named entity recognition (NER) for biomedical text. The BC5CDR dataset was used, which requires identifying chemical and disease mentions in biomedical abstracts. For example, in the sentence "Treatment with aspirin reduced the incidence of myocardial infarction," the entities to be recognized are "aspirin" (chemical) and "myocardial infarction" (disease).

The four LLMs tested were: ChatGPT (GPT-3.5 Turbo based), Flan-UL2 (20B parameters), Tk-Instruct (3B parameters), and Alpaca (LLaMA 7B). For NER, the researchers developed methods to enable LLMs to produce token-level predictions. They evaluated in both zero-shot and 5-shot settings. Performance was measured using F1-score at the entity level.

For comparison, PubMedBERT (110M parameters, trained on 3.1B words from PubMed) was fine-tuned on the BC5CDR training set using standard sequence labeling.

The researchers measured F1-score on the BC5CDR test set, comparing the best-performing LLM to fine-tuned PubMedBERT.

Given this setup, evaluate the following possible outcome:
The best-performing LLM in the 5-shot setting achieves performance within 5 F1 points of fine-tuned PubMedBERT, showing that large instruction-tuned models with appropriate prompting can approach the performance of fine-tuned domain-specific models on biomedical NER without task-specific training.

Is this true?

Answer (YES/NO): YES